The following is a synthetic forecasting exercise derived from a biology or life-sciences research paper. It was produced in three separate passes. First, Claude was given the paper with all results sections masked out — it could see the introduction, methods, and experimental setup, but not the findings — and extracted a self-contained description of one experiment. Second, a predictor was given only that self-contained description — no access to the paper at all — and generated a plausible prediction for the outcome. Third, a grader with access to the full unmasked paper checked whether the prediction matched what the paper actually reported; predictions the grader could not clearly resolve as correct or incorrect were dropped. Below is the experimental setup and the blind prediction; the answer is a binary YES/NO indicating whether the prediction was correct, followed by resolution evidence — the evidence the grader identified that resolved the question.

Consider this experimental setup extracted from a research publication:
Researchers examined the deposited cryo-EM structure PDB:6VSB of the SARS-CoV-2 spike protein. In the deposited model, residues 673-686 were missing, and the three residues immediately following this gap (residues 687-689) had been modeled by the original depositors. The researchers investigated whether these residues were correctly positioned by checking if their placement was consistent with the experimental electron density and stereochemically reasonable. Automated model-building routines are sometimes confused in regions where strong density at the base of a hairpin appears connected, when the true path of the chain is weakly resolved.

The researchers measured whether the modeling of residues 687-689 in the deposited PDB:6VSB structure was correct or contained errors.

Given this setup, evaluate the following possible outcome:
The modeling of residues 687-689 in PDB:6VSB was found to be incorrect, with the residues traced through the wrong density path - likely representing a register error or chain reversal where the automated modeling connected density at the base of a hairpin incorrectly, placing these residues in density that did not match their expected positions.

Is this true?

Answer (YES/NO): YES